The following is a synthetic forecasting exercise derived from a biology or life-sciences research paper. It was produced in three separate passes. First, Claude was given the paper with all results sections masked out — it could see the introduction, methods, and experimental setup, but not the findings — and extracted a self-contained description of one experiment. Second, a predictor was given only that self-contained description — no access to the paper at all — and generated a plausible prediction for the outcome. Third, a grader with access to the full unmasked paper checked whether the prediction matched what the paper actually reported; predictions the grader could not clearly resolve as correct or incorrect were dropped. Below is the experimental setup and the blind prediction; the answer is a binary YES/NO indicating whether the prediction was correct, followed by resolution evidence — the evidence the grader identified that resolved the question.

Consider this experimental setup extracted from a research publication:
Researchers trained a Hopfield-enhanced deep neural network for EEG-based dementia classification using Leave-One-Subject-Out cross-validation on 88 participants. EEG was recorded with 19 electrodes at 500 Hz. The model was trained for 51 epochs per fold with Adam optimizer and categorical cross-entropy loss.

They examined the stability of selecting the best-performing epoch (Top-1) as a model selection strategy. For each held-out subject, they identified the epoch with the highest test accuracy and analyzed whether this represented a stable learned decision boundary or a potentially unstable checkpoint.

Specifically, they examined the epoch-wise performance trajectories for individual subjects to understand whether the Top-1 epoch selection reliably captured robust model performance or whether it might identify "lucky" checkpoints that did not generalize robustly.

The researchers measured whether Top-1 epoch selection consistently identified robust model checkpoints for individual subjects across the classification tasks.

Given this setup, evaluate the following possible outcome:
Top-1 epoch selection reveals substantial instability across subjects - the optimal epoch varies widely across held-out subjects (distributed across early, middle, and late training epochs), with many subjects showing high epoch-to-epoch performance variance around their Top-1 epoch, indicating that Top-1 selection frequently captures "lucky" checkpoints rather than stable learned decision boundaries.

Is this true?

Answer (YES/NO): YES